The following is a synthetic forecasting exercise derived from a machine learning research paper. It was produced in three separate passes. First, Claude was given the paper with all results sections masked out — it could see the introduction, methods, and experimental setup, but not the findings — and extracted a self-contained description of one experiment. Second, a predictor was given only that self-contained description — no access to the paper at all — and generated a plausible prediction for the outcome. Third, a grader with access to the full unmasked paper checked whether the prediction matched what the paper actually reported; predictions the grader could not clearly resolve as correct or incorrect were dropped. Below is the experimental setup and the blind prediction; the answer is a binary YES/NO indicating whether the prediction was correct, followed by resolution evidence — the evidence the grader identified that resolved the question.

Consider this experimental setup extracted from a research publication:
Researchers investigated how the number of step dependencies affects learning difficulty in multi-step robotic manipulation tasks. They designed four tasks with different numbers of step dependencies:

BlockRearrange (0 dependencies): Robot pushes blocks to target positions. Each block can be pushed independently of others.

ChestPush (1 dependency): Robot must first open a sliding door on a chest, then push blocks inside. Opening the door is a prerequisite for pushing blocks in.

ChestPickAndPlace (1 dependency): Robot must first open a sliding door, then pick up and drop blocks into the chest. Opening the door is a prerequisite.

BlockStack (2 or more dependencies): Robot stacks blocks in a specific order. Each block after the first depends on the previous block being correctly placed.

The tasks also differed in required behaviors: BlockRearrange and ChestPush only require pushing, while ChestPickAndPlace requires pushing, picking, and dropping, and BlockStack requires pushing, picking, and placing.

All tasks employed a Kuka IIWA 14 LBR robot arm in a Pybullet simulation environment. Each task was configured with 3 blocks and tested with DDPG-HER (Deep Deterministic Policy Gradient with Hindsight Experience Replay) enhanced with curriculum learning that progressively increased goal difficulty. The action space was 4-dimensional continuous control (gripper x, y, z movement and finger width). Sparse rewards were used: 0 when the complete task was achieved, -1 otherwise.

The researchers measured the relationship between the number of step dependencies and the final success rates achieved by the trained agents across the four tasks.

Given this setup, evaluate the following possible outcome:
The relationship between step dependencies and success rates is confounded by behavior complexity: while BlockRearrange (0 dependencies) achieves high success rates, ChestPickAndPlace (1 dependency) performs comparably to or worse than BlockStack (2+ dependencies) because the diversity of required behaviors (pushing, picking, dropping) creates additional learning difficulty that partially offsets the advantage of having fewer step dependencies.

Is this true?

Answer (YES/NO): NO